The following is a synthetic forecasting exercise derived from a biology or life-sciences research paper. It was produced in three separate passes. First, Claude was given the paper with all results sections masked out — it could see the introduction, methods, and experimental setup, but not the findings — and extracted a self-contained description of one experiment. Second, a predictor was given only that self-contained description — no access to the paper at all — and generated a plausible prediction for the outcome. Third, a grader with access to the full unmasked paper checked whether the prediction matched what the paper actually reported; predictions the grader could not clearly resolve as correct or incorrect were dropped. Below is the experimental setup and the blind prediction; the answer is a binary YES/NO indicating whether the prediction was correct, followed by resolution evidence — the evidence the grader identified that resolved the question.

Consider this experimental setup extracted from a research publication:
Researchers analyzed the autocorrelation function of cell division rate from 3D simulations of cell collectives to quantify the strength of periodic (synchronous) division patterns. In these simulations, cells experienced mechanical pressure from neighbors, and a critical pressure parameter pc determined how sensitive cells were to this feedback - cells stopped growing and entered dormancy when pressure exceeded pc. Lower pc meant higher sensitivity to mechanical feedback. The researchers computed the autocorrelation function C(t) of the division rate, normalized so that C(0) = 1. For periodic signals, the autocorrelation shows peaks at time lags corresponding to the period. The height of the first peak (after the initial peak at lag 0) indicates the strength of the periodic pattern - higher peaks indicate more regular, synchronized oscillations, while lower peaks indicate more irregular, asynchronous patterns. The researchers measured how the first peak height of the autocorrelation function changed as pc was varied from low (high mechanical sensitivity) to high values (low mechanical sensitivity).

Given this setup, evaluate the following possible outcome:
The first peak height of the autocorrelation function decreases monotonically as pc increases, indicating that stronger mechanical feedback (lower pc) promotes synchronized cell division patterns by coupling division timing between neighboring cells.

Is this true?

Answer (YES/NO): NO